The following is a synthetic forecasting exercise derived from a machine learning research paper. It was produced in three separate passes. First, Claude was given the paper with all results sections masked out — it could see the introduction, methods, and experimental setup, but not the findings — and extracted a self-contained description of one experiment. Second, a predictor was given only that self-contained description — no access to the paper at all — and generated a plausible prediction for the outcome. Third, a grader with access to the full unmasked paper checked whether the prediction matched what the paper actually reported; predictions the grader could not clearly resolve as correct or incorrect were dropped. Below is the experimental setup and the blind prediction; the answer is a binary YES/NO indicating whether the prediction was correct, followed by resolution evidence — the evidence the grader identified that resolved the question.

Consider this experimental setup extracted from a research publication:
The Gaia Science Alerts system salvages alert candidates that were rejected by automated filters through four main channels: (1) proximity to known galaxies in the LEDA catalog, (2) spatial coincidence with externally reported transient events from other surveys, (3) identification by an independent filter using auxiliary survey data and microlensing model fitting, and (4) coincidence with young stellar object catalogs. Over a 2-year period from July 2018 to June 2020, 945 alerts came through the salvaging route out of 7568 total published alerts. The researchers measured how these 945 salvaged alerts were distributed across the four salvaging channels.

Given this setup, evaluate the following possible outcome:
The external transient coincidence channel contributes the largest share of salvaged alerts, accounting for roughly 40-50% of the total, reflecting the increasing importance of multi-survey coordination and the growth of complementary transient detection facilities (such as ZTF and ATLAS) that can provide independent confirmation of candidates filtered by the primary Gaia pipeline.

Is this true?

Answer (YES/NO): NO